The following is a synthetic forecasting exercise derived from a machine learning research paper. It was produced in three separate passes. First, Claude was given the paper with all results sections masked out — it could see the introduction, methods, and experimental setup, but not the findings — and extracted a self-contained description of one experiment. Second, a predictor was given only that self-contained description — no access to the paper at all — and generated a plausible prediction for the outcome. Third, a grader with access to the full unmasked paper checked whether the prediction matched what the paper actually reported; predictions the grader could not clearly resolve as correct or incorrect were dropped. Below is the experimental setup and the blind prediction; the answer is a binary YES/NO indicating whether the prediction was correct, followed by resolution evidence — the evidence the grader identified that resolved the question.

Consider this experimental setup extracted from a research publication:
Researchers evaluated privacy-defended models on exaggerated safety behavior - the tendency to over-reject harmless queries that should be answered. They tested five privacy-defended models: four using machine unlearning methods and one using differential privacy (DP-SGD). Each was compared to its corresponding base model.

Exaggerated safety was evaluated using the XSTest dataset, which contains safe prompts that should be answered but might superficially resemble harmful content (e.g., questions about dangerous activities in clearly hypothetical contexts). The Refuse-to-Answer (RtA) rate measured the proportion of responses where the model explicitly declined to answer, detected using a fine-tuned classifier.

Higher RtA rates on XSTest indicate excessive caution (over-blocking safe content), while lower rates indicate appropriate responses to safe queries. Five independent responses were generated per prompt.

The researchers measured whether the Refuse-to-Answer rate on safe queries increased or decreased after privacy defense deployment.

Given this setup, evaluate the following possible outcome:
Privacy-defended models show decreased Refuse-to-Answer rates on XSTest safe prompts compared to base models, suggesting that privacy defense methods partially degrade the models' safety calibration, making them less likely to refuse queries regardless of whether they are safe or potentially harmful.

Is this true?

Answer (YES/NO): NO